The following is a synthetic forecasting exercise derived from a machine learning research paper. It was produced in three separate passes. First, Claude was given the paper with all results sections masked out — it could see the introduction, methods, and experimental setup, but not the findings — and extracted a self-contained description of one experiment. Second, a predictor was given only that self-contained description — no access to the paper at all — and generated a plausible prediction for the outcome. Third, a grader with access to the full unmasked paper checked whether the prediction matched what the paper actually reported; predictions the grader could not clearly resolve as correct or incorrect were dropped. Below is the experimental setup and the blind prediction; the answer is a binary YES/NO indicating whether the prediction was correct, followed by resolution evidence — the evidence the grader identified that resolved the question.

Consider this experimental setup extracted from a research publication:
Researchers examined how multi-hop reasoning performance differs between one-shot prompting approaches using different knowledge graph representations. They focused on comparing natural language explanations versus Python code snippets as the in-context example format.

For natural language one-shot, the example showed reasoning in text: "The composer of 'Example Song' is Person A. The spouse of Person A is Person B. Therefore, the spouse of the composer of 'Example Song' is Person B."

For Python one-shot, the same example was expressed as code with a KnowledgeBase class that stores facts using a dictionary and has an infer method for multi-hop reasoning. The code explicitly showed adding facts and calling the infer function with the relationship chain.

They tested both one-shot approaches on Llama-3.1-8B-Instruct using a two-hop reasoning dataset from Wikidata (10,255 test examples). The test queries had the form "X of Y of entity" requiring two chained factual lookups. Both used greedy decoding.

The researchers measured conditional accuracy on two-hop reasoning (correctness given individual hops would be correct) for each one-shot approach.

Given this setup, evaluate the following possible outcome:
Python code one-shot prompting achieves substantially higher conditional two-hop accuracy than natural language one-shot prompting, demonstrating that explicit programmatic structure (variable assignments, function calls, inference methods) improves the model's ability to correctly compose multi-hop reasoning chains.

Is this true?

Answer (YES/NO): YES